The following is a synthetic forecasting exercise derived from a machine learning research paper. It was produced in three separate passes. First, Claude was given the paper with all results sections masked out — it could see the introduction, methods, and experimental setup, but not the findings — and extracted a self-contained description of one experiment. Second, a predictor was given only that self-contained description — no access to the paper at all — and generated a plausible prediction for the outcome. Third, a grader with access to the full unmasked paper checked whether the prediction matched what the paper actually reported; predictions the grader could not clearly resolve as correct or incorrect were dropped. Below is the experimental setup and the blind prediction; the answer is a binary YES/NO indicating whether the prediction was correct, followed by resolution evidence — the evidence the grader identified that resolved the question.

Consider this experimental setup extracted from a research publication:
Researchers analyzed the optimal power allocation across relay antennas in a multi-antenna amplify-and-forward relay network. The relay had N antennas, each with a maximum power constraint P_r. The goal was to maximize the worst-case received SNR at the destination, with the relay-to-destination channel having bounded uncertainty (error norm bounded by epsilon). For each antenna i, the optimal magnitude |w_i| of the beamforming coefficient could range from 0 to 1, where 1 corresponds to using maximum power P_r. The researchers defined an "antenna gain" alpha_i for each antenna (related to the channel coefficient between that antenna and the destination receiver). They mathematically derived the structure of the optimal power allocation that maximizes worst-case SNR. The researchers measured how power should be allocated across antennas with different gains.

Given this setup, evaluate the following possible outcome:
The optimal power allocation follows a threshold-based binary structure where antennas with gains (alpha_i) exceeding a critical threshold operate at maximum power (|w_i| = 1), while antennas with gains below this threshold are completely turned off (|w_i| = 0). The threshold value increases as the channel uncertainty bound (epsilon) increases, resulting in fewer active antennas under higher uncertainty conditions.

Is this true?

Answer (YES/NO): NO